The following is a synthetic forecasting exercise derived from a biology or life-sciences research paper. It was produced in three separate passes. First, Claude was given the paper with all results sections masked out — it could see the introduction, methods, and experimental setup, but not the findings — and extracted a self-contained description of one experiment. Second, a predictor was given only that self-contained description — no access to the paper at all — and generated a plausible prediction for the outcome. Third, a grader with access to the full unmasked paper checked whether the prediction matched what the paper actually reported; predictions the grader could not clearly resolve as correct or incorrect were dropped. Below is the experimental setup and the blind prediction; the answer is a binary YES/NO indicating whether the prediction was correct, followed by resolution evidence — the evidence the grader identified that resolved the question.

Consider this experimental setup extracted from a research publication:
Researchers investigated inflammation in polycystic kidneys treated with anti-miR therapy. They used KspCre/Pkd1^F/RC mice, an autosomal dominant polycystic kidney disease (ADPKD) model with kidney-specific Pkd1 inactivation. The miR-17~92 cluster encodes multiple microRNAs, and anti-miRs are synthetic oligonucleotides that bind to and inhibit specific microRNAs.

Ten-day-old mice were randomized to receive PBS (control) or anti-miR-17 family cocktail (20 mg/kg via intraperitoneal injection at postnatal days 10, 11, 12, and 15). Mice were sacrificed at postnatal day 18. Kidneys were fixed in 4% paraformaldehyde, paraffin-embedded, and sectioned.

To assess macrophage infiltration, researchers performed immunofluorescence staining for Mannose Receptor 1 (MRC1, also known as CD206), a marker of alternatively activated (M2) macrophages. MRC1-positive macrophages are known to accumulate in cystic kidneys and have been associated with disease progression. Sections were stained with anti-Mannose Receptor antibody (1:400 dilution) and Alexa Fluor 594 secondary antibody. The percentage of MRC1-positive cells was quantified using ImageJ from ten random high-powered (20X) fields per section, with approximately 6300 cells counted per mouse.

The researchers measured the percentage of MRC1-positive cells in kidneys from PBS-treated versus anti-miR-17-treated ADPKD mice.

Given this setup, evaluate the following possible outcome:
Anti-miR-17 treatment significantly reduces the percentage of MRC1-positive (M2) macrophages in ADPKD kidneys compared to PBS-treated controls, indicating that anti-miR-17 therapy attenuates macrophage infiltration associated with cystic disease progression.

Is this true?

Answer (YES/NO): YES